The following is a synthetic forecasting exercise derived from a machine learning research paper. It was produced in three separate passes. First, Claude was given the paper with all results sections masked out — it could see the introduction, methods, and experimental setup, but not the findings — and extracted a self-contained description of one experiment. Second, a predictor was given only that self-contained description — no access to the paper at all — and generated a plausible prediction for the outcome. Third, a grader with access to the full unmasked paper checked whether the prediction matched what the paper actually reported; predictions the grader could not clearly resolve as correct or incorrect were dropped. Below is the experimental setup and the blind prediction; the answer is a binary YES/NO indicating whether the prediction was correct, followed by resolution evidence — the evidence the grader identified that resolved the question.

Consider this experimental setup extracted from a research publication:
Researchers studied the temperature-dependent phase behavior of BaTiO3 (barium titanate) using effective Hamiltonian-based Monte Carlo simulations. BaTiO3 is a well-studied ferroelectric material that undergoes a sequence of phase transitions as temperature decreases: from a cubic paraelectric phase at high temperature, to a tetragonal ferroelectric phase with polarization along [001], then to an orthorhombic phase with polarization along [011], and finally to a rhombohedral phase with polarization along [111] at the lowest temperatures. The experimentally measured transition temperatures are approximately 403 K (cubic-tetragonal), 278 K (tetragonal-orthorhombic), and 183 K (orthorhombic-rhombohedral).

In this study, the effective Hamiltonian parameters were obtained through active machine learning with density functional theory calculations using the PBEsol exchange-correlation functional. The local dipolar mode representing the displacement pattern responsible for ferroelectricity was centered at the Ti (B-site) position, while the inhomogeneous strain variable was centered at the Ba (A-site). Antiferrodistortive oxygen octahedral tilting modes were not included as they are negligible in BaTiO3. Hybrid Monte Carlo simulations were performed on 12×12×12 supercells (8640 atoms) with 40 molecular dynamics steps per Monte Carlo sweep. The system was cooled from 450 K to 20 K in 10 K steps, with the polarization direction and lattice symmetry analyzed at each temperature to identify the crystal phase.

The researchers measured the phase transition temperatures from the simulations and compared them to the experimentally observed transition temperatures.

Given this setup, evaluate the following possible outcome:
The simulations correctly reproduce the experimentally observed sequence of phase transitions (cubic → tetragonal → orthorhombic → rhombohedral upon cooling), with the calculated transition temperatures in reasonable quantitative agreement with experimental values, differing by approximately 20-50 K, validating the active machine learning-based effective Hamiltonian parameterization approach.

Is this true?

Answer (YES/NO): NO